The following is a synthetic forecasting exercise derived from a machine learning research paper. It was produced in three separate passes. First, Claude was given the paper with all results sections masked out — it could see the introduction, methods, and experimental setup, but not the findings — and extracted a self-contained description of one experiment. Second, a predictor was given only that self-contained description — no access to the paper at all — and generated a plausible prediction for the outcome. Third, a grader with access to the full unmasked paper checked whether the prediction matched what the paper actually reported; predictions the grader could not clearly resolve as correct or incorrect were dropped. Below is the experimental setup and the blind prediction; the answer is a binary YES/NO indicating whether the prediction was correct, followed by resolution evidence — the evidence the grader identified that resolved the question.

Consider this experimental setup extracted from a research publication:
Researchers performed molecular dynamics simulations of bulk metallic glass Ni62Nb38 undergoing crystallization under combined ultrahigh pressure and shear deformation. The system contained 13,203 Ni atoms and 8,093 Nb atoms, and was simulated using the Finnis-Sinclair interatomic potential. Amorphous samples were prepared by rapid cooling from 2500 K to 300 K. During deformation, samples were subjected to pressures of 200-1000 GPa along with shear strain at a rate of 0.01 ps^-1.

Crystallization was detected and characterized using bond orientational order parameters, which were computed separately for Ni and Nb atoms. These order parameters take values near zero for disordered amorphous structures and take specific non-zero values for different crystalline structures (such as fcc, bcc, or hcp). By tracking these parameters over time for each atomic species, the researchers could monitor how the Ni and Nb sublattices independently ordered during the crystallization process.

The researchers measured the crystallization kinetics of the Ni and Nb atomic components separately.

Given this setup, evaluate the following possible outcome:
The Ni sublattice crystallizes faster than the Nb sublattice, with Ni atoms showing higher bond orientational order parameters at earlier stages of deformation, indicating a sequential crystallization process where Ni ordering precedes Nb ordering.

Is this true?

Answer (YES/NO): YES